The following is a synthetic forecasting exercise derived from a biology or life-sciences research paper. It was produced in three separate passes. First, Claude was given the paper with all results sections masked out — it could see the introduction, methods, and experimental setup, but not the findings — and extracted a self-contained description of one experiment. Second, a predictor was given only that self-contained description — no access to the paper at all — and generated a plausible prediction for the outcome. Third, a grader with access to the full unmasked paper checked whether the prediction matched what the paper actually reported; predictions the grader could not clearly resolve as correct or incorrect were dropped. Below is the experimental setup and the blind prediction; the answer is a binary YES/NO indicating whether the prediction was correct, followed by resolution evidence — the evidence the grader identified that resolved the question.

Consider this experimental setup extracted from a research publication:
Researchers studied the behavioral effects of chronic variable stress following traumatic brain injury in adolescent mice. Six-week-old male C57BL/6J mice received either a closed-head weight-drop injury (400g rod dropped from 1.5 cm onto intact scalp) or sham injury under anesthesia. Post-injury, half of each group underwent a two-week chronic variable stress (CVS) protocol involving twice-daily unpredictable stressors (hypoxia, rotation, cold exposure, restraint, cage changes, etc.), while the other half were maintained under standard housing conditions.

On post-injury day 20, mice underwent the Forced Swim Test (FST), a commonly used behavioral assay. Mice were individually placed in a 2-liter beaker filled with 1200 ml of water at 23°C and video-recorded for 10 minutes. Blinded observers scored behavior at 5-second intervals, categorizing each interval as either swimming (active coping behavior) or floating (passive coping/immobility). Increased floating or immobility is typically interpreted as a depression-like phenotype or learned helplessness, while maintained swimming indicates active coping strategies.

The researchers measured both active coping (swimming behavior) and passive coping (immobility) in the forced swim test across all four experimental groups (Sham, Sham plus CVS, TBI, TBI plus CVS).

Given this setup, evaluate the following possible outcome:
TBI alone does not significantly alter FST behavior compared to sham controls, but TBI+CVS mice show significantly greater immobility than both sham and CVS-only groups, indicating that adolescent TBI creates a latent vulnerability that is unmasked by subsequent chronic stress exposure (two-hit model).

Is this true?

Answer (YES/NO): NO